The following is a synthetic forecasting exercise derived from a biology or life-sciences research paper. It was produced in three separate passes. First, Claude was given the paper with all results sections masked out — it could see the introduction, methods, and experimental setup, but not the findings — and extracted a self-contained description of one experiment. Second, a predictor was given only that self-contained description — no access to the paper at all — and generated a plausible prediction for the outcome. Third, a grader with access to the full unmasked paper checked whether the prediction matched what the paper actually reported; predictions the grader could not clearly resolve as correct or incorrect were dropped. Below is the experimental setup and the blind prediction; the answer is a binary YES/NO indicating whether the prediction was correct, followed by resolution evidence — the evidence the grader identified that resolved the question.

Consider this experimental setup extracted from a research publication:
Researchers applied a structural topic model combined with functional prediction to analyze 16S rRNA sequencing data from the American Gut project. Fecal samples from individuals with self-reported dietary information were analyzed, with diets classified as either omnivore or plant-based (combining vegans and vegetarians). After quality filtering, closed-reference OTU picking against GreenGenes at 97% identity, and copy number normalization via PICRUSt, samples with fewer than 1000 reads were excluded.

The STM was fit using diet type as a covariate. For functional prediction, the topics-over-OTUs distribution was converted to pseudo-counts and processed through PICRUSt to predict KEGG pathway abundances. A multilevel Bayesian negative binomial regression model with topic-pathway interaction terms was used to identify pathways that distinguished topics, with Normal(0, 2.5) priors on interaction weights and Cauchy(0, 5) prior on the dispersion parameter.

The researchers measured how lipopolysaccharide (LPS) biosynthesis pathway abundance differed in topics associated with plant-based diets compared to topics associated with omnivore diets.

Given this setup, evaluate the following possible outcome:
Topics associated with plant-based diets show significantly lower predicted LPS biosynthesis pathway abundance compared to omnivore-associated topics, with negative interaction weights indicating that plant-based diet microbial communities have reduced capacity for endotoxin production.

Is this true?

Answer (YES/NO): YES